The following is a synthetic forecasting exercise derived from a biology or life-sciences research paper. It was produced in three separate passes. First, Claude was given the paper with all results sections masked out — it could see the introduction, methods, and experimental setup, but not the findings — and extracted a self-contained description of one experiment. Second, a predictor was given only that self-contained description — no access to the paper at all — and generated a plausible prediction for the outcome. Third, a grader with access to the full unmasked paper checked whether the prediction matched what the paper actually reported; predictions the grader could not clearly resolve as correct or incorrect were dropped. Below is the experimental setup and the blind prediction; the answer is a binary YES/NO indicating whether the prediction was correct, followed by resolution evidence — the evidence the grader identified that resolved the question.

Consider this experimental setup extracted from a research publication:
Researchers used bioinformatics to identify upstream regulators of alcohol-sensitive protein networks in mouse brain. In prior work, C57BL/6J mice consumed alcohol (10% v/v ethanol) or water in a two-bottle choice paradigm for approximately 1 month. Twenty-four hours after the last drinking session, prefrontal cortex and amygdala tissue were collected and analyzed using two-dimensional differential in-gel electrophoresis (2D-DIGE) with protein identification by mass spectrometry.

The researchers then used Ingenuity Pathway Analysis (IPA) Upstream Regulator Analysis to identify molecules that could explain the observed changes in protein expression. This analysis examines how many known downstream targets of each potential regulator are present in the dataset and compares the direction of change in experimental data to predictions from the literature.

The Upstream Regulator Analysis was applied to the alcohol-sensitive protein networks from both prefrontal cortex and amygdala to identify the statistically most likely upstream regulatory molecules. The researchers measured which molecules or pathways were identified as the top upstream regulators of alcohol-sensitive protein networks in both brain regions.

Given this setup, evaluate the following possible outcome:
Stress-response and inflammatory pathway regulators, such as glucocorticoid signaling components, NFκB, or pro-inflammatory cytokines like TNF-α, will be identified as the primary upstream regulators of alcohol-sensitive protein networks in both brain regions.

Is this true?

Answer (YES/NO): NO